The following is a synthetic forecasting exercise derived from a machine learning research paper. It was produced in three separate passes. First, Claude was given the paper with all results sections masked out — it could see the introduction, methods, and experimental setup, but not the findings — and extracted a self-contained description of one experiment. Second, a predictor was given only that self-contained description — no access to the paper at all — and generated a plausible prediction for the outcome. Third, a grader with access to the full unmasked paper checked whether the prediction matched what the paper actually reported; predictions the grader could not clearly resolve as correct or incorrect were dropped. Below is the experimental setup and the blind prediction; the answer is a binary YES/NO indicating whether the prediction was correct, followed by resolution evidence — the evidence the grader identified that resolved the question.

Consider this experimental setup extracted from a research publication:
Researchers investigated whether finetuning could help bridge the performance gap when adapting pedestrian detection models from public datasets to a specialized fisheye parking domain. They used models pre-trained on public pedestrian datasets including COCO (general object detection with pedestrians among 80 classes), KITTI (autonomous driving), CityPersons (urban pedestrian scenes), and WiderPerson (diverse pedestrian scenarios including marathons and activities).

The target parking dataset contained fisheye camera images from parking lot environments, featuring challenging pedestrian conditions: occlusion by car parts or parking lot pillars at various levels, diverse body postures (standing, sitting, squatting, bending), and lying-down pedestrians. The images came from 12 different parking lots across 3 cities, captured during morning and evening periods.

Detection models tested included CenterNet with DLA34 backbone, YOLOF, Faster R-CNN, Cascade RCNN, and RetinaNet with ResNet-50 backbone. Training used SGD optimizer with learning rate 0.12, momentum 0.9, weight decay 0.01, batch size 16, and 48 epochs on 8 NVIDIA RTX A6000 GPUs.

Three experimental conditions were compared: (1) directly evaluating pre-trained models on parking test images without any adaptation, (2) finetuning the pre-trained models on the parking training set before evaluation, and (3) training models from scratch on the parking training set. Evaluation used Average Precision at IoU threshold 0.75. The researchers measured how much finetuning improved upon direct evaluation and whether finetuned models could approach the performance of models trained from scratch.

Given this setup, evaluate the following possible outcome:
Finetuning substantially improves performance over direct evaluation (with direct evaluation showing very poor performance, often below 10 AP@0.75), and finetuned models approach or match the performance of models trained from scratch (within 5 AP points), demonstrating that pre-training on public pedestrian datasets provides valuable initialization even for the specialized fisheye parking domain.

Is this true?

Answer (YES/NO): NO